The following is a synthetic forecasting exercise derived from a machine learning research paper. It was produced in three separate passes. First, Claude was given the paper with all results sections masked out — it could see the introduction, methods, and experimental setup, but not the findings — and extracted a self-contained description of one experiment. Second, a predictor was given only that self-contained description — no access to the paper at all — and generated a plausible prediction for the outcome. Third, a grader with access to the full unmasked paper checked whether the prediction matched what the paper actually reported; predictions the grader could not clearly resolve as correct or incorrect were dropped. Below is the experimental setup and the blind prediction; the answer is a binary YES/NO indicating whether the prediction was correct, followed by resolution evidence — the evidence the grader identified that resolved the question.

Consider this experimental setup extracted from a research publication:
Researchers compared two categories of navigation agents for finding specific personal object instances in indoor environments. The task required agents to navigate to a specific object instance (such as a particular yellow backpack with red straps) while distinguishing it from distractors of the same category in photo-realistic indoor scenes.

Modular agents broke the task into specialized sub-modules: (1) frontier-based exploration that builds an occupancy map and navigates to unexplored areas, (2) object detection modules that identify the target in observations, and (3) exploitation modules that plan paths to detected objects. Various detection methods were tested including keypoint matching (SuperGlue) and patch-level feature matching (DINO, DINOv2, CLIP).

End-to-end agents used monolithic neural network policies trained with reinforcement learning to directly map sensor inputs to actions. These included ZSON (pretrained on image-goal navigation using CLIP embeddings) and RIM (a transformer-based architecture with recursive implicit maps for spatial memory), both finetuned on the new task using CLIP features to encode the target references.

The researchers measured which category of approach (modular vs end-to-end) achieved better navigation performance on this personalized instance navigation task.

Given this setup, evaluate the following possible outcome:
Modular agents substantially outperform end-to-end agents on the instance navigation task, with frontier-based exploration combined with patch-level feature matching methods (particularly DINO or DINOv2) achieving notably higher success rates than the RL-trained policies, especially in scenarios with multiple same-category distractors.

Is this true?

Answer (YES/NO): NO